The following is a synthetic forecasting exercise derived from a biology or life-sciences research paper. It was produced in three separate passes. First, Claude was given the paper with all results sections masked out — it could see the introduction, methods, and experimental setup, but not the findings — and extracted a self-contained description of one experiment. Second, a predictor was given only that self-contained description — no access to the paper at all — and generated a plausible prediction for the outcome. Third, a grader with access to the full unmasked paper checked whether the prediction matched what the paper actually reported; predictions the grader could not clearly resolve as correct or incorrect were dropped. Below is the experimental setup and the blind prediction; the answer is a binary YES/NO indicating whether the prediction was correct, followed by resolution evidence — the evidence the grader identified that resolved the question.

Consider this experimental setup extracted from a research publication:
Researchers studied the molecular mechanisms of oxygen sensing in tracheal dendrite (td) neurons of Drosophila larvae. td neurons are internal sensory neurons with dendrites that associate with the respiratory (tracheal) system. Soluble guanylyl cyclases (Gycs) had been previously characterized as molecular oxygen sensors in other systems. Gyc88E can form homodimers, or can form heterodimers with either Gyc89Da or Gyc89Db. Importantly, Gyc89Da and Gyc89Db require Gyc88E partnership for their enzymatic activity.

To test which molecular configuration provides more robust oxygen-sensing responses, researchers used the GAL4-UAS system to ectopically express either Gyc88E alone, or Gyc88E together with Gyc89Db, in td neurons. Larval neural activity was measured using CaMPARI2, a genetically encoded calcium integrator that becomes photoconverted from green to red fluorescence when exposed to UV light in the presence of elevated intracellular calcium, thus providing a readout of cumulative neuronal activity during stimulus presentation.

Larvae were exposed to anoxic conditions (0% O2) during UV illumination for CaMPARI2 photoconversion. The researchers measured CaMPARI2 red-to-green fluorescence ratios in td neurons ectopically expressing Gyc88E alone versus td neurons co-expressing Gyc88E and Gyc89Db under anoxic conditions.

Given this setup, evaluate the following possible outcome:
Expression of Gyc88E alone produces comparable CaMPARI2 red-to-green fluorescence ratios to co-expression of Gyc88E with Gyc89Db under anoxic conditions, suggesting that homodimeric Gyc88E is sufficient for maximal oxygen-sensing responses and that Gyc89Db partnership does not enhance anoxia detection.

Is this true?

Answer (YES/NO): NO